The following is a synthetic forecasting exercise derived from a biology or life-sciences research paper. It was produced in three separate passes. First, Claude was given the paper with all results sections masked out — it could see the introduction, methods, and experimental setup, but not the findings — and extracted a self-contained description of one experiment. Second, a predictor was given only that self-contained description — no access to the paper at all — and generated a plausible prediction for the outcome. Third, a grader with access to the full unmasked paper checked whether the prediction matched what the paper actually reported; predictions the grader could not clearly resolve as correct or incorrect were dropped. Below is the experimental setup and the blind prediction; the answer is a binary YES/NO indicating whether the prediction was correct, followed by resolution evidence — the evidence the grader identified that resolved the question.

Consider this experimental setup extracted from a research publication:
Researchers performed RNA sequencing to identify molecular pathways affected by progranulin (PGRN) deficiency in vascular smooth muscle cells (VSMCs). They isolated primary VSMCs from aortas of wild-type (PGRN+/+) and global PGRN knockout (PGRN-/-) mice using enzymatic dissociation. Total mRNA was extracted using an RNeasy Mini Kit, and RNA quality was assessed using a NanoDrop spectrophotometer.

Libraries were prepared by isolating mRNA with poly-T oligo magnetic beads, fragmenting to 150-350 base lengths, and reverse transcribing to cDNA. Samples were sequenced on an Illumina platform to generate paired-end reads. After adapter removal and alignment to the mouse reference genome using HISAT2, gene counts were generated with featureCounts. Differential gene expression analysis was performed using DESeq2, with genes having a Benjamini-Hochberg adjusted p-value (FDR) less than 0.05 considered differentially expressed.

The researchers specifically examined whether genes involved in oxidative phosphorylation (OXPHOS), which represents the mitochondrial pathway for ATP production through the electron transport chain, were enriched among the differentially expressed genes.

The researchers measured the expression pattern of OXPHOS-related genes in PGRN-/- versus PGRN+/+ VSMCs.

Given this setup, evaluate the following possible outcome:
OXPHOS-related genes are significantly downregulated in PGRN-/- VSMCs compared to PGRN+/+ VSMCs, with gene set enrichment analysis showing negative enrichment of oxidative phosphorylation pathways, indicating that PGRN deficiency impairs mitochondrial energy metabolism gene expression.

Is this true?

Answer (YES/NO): YES